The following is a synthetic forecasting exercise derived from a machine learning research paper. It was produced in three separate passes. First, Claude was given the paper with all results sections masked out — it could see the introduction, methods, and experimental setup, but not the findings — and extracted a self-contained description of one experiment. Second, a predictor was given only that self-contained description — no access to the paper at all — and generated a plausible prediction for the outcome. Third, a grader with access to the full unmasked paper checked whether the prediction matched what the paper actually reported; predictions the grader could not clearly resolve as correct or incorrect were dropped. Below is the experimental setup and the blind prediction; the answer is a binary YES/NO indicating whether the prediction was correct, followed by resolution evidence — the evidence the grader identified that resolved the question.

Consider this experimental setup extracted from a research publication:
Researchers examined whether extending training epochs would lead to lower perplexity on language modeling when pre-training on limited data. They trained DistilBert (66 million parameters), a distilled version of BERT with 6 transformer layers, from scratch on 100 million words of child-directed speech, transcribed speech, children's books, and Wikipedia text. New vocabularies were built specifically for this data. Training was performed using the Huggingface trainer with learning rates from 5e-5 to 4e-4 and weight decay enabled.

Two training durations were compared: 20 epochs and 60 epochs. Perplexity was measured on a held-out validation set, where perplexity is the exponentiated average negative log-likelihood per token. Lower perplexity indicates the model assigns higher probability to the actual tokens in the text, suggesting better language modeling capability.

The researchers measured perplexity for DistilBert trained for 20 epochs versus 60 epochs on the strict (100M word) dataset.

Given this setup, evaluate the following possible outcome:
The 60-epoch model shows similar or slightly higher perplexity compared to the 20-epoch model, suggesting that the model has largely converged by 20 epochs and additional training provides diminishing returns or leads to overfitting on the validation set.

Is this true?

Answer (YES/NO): NO